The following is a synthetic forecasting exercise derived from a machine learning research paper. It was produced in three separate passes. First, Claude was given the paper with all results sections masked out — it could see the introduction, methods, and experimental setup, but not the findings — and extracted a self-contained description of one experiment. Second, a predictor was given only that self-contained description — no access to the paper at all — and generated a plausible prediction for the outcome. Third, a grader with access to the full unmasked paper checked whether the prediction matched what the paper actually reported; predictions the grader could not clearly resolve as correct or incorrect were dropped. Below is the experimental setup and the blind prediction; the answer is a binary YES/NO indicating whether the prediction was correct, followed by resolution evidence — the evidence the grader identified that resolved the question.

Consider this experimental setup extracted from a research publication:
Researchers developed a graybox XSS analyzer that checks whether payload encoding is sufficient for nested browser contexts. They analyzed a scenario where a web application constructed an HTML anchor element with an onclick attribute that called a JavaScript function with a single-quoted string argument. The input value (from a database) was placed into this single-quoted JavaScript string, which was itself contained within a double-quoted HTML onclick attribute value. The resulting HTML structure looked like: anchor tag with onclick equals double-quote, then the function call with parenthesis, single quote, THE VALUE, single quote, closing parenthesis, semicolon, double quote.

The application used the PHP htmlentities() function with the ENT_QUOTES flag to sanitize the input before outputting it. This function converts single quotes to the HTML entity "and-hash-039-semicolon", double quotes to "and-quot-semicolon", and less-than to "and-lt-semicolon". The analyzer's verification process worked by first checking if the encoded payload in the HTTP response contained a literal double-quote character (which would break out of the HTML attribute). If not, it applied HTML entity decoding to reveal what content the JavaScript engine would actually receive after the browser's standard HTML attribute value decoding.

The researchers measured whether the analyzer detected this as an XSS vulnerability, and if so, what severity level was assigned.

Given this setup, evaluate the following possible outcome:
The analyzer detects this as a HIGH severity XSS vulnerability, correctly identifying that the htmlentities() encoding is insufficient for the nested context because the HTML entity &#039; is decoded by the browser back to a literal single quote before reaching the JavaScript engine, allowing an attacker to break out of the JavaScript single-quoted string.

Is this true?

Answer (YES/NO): YES